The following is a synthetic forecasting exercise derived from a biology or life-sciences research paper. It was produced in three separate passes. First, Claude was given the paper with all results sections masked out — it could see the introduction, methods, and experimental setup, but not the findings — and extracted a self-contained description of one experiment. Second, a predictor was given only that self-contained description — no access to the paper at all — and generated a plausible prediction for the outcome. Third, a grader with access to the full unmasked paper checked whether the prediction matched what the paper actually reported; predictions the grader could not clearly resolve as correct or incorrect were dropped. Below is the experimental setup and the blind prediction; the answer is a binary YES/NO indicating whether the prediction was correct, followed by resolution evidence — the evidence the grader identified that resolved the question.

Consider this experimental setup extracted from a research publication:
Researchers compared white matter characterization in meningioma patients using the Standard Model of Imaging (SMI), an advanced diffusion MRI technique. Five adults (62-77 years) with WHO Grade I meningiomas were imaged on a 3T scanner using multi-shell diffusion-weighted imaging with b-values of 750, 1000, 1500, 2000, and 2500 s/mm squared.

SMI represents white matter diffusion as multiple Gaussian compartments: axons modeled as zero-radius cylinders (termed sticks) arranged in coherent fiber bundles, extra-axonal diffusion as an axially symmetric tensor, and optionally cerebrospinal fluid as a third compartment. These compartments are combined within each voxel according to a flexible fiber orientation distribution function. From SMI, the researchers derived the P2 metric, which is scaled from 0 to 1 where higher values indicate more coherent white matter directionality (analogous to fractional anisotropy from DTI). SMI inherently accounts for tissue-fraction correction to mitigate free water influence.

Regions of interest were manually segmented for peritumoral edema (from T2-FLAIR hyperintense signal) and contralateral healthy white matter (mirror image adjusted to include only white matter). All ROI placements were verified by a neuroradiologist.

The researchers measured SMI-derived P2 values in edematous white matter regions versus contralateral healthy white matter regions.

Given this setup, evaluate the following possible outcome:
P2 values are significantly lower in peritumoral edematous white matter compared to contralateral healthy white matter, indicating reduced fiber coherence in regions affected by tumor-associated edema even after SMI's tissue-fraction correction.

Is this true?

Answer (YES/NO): NO